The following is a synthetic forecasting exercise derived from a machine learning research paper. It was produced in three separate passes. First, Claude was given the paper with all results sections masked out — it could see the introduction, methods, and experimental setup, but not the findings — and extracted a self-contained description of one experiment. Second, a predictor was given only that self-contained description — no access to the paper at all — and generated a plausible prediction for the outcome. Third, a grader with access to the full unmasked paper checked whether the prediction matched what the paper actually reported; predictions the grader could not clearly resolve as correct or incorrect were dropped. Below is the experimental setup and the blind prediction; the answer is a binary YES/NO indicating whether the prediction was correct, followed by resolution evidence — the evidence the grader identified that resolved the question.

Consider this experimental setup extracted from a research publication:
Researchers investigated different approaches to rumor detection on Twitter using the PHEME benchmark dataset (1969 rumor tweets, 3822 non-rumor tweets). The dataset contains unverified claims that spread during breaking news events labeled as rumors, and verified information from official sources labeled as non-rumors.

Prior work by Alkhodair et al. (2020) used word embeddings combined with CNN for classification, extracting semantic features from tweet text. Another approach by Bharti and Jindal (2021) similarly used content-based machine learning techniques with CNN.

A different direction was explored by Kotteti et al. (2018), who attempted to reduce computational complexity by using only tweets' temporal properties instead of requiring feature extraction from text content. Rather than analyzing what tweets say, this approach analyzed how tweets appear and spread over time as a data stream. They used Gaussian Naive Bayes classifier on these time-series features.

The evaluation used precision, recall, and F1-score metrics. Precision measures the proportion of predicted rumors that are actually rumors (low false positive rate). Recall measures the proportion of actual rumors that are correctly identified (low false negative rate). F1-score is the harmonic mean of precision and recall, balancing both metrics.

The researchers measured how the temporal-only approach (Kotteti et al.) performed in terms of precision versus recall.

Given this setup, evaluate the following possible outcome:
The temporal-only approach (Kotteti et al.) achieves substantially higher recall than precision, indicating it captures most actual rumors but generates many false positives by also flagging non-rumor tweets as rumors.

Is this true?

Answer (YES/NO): NO